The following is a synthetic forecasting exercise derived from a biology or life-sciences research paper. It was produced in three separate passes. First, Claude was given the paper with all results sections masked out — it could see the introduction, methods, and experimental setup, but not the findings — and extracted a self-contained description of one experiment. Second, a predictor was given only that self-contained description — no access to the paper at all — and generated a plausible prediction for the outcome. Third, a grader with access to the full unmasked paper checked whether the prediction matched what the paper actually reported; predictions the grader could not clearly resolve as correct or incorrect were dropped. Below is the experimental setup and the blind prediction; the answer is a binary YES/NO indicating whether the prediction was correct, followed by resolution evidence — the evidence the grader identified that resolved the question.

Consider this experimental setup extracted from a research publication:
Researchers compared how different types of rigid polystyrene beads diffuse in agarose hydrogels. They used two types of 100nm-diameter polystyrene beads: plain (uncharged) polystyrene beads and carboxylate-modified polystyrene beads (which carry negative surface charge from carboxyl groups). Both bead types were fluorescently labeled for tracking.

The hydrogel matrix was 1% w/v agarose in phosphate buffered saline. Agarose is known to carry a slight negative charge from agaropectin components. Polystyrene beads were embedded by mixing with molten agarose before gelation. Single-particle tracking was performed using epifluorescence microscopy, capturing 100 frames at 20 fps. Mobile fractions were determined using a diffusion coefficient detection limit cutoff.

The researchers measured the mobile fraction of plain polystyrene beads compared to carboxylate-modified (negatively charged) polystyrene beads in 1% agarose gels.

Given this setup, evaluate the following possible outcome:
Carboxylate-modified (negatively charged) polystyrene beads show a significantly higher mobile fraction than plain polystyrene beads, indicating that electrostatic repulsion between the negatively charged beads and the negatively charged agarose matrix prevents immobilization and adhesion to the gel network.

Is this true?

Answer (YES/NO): NO